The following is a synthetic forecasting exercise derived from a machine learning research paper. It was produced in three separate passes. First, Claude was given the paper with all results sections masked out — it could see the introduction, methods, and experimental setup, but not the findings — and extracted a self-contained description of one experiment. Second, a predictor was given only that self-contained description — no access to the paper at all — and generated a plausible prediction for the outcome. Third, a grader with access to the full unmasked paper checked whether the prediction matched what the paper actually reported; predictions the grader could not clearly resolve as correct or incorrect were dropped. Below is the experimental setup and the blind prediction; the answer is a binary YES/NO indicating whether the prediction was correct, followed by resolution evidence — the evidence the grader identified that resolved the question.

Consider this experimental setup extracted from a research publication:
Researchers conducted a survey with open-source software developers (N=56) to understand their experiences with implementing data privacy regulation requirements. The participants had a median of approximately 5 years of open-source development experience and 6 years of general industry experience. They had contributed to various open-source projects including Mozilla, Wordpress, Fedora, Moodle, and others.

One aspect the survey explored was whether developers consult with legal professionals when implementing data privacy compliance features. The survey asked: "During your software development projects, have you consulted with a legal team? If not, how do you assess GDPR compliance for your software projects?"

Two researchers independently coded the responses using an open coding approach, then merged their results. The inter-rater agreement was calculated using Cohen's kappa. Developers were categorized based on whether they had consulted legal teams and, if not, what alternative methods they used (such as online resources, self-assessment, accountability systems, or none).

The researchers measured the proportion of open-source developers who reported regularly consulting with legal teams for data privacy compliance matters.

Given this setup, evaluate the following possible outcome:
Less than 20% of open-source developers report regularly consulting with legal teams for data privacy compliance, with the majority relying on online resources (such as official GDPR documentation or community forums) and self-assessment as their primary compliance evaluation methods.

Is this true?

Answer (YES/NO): NO